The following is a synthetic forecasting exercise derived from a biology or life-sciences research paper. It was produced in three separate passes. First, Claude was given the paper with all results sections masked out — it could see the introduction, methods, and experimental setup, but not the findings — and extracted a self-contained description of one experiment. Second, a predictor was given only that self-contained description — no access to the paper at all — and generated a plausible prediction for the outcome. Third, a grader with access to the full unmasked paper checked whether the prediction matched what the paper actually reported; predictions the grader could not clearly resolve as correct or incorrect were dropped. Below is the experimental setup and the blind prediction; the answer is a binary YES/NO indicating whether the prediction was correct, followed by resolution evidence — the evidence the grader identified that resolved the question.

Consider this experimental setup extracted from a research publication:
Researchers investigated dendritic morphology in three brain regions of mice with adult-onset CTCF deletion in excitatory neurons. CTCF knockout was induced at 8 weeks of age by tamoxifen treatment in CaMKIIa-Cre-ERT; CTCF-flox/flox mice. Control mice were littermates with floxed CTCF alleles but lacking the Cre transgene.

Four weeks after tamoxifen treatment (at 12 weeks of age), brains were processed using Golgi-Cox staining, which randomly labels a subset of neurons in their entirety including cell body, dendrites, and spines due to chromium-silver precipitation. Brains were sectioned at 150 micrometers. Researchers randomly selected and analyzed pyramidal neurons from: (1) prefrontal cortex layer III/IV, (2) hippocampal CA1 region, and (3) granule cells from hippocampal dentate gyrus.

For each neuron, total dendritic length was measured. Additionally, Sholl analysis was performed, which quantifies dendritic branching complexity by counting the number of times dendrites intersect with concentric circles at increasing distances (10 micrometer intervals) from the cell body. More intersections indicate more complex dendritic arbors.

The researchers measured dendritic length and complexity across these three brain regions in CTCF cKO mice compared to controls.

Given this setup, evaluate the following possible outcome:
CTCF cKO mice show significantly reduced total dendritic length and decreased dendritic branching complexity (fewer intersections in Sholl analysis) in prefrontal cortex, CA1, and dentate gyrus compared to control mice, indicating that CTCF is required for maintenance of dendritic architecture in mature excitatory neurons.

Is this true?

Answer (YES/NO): YES